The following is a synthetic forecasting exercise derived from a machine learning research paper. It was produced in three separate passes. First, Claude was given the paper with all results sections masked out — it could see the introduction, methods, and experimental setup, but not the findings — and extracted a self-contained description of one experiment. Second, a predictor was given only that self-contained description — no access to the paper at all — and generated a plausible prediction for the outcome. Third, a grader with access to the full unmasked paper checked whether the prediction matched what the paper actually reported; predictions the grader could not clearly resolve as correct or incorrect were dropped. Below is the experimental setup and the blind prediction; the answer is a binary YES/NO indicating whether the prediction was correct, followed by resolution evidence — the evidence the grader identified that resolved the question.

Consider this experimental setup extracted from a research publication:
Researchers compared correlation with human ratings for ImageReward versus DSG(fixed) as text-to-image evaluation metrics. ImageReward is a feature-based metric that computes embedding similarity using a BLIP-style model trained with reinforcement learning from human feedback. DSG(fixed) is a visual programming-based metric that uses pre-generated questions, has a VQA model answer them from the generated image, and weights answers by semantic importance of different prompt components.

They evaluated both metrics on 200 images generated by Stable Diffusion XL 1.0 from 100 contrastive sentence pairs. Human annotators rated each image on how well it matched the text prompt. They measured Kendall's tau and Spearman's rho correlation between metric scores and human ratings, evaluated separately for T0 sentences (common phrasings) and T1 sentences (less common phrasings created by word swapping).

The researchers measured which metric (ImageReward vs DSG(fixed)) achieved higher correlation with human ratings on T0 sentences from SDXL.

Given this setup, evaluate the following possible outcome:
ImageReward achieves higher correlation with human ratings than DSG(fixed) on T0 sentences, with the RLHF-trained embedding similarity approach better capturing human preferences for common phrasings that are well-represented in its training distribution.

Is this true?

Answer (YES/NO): NO